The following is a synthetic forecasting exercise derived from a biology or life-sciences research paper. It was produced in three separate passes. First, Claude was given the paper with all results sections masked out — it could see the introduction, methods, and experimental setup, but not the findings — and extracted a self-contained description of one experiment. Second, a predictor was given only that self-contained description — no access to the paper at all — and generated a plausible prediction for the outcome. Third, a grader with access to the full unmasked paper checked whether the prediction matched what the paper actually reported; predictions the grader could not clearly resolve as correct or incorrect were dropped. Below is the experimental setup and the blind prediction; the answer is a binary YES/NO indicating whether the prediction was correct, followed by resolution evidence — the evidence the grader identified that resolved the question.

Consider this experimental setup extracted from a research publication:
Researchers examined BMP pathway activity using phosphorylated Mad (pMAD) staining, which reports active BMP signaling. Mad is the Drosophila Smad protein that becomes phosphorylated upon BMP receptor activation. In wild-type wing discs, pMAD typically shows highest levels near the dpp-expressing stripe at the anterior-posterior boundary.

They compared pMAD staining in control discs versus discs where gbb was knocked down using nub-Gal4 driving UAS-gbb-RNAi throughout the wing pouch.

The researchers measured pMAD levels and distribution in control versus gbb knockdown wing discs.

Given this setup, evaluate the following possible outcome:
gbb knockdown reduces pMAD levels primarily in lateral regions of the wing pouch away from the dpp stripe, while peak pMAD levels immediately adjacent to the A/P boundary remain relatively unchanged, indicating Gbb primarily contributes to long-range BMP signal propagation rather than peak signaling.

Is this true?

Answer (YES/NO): NO